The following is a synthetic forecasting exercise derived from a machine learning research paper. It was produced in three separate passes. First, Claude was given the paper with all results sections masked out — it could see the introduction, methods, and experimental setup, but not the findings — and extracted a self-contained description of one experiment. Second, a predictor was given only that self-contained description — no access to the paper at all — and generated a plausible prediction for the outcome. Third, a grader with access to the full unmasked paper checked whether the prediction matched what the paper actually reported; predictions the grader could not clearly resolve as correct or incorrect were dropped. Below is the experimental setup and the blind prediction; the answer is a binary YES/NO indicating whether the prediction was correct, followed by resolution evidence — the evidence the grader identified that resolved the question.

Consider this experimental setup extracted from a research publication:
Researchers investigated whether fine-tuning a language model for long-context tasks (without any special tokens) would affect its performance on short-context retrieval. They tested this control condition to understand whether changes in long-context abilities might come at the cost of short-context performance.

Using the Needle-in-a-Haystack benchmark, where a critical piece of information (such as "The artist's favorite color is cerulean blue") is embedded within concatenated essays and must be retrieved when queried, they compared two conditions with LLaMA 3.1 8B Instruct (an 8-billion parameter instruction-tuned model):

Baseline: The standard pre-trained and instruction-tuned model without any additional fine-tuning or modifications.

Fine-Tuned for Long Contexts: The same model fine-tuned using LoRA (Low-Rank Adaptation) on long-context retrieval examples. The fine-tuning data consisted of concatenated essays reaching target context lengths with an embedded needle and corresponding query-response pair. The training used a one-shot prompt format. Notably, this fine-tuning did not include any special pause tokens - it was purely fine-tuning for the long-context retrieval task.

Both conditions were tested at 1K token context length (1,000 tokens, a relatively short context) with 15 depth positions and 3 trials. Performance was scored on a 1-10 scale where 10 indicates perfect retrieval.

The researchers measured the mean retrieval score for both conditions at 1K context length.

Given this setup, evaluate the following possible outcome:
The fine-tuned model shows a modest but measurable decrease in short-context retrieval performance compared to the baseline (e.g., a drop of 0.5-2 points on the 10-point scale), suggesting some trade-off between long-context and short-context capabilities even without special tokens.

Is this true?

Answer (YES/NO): NO